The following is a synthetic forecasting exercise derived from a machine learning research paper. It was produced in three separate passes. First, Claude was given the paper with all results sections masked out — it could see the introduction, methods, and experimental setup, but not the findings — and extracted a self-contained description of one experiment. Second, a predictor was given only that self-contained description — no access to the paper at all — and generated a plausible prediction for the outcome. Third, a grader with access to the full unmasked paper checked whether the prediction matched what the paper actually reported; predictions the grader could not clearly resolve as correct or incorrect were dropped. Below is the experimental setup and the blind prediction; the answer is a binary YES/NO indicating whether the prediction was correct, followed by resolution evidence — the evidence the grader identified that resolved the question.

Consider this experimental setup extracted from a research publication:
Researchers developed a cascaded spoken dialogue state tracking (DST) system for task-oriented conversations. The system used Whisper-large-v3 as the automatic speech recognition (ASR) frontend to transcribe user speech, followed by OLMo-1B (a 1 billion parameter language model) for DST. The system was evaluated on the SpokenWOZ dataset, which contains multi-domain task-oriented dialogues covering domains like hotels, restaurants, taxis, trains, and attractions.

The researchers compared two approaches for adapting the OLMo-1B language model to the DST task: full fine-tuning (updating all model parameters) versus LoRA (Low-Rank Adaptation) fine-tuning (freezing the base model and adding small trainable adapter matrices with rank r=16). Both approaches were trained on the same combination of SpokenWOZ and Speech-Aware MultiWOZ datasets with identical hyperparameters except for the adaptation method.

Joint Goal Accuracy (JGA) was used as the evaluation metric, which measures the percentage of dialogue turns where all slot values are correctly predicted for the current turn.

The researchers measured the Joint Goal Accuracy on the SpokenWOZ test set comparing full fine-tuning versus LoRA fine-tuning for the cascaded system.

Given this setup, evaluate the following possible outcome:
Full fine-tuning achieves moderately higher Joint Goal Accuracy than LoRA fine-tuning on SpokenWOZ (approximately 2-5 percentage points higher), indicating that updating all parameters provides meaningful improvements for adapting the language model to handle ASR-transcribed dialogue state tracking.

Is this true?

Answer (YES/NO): NO